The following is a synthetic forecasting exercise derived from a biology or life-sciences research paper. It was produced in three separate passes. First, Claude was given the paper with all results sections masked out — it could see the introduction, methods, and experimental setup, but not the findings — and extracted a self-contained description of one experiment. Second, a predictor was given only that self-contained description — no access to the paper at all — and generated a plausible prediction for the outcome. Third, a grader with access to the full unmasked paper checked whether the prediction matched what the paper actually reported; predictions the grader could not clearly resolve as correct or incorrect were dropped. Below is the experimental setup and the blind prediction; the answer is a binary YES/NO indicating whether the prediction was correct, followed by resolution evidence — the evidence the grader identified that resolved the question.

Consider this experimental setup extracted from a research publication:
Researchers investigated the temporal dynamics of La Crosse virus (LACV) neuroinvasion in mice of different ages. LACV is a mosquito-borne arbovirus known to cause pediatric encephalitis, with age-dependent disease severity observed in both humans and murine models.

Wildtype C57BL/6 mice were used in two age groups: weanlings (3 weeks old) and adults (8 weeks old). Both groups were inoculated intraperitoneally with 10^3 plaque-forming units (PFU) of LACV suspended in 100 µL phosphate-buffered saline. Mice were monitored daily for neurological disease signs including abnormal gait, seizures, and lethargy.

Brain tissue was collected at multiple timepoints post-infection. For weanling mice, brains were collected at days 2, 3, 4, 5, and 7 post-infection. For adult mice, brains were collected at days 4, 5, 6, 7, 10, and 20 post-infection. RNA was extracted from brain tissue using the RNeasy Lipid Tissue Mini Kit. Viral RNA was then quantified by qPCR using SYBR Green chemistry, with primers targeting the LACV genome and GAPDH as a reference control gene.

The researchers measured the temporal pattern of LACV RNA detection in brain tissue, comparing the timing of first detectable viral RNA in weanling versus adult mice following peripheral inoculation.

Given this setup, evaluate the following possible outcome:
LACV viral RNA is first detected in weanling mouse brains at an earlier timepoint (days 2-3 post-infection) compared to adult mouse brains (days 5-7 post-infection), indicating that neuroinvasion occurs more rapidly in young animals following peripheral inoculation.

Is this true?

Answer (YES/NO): NO